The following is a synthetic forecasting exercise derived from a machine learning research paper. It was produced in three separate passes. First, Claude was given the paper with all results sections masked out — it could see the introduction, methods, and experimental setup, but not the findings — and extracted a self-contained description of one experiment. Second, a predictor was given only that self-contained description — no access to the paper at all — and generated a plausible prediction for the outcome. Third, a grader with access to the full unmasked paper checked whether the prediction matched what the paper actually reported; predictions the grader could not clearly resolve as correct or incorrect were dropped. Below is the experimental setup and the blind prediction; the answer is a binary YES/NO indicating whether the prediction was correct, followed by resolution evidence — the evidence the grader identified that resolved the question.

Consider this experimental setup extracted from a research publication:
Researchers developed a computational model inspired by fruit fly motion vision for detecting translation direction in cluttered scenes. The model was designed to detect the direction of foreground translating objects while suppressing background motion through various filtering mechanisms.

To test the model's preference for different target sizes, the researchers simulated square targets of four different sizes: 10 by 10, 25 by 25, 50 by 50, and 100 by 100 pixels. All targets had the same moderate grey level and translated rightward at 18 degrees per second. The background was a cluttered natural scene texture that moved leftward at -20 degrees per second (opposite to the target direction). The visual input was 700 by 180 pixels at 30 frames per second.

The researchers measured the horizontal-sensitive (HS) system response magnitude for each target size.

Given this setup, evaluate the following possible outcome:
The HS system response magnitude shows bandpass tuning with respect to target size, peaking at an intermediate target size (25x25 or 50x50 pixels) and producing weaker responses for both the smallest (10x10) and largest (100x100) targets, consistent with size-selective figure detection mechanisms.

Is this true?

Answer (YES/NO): NO